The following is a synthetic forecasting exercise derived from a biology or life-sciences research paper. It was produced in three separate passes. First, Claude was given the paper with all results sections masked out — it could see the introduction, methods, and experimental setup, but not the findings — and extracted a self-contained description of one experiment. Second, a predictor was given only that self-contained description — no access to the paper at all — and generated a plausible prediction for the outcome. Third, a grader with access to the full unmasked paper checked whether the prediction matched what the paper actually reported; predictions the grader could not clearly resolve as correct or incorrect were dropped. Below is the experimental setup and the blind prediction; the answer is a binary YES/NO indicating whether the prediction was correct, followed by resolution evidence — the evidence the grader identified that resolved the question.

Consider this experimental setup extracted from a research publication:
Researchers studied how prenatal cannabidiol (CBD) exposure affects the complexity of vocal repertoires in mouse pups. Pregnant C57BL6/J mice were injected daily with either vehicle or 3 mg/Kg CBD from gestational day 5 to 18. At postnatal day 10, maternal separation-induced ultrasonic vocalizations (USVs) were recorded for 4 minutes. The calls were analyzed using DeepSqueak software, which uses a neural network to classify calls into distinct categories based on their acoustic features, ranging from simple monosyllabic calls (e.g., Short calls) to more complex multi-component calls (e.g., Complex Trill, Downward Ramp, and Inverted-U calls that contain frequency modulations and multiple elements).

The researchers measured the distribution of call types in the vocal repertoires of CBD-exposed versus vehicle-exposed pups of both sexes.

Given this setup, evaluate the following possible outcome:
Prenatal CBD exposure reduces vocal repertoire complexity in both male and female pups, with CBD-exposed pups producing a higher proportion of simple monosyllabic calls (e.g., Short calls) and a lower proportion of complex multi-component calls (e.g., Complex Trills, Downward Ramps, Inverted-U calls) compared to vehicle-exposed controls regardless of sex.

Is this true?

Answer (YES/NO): NO